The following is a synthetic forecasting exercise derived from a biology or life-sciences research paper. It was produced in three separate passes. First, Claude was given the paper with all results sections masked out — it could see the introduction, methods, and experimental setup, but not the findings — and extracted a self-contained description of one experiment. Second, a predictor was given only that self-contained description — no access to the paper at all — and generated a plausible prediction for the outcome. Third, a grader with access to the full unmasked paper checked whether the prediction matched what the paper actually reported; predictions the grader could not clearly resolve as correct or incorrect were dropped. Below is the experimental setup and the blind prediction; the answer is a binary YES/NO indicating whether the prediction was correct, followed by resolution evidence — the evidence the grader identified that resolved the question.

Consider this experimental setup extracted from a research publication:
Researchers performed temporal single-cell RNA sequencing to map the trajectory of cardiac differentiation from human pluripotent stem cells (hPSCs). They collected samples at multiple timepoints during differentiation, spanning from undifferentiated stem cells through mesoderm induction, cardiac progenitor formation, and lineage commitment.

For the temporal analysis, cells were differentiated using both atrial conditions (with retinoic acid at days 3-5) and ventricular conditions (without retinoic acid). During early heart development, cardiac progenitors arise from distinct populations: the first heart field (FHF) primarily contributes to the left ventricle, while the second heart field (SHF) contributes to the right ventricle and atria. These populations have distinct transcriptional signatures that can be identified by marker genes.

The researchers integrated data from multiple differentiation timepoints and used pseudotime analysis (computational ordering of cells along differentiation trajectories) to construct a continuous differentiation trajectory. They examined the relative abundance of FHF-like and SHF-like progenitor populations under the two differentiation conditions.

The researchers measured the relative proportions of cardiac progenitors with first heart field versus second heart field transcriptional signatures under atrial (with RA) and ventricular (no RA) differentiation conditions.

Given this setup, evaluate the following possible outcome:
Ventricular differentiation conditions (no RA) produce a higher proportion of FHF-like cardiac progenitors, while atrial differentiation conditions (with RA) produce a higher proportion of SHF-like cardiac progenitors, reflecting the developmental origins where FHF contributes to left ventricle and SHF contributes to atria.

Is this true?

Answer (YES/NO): YES